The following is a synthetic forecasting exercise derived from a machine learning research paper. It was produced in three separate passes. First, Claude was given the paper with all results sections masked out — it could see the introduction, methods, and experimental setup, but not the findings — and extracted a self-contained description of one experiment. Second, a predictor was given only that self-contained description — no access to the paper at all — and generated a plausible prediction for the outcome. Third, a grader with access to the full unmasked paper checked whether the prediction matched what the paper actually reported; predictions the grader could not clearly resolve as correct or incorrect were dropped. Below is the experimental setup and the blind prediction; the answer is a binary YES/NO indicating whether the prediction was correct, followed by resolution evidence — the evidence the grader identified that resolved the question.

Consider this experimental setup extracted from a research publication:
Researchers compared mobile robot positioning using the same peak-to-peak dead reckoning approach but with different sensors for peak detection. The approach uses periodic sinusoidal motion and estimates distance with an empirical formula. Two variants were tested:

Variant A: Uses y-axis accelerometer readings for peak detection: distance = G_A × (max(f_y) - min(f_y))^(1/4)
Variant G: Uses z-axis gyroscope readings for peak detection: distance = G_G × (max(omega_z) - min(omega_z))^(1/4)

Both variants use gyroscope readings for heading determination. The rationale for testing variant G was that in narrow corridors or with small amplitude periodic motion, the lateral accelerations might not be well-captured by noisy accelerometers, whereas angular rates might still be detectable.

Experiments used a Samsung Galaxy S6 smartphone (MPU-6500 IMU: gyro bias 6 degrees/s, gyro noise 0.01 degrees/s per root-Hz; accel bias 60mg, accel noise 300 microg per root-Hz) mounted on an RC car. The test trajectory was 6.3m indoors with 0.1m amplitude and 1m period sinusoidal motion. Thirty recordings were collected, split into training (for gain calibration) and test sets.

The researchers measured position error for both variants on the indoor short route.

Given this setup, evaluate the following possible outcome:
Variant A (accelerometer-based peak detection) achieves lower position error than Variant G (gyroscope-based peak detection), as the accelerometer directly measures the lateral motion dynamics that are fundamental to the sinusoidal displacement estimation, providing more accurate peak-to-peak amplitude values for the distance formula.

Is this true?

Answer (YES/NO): NO